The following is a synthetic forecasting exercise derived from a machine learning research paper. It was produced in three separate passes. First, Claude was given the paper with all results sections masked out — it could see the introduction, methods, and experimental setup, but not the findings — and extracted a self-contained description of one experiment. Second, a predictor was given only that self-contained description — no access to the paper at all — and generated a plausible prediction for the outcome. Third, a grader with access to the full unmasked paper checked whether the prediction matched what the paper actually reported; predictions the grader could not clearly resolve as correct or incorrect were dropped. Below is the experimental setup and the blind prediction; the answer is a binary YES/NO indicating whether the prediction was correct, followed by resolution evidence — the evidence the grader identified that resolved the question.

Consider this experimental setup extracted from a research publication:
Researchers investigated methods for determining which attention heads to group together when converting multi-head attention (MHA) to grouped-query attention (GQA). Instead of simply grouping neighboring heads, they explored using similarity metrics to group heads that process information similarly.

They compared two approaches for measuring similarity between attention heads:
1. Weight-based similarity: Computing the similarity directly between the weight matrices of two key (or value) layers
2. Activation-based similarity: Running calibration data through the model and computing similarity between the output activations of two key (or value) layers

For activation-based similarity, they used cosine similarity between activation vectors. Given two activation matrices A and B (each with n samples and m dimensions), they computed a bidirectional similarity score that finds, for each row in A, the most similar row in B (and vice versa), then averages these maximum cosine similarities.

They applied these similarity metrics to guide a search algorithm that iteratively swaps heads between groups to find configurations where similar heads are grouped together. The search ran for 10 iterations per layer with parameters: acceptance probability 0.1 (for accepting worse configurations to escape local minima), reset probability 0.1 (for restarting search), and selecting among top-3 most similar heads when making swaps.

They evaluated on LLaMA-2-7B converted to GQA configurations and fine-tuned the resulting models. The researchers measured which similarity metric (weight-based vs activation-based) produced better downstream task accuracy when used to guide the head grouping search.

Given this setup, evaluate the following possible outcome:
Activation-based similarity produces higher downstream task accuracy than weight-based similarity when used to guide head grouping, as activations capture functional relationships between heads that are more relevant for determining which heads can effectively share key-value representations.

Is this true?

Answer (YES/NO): YES